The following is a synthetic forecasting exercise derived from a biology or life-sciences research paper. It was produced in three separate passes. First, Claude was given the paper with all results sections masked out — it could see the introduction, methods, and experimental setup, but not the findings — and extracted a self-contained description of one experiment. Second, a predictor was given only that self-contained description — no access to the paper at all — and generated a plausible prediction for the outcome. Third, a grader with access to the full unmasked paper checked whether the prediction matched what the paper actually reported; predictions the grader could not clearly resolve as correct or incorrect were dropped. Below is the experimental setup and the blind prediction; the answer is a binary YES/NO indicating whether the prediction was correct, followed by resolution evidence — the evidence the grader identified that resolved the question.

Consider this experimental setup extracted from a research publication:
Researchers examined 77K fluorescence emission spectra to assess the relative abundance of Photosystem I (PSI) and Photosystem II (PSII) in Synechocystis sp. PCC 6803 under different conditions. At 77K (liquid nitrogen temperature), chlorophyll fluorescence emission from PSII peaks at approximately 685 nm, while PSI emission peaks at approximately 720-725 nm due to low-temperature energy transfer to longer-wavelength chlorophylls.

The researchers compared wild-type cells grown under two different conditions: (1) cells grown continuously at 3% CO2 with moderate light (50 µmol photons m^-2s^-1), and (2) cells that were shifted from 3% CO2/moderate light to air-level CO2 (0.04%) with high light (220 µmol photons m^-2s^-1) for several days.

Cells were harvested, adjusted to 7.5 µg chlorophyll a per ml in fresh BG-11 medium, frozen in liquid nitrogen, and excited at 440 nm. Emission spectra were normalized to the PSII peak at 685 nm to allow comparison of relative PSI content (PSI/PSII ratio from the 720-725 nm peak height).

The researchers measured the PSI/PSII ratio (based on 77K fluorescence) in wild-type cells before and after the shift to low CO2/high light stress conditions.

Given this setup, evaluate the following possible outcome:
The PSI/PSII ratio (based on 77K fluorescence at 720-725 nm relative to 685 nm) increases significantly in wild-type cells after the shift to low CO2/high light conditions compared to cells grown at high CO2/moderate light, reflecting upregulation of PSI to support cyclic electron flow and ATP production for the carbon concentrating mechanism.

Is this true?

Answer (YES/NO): NO